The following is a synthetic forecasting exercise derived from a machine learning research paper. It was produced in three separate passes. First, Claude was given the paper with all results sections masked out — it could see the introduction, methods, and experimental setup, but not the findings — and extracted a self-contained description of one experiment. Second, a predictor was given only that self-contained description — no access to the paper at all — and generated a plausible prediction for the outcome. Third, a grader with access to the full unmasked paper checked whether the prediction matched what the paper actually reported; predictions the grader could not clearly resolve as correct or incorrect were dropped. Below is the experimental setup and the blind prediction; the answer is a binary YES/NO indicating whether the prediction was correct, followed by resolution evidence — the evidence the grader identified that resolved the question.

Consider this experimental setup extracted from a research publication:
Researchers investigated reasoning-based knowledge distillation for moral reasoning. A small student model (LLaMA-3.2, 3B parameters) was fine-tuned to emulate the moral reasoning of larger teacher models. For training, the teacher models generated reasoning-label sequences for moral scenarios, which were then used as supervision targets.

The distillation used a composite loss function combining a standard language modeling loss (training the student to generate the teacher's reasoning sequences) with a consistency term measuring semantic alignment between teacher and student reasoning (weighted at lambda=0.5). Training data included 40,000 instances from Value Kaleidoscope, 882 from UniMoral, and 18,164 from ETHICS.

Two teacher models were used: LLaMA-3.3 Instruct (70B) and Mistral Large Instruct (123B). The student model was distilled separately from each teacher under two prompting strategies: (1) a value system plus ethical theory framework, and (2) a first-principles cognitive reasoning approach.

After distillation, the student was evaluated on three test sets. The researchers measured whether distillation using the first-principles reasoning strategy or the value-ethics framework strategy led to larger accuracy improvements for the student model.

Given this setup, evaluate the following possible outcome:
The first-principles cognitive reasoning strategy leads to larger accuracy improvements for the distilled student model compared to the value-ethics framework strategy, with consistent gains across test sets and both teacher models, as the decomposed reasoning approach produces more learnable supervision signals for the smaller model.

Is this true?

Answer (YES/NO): YES